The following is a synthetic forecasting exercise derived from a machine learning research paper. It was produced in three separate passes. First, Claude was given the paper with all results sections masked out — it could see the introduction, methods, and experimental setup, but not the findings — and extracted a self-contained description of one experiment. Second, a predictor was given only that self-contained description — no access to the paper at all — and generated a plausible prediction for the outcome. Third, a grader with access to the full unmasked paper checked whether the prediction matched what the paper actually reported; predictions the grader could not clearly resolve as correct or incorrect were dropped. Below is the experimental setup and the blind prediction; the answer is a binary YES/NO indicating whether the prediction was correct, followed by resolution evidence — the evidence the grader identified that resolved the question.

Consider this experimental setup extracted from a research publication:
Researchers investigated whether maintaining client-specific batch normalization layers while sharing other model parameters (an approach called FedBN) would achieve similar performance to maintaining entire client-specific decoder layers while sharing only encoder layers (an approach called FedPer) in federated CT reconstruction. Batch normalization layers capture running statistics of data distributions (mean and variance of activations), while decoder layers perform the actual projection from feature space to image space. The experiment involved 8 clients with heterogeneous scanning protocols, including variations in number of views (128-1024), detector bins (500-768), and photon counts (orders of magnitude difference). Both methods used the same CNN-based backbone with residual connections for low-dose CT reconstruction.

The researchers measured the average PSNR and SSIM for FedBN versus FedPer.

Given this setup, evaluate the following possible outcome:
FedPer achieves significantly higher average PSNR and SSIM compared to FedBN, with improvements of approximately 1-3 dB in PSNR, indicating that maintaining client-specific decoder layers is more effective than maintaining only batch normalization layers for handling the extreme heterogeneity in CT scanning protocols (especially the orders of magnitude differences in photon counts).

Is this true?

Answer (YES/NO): NO